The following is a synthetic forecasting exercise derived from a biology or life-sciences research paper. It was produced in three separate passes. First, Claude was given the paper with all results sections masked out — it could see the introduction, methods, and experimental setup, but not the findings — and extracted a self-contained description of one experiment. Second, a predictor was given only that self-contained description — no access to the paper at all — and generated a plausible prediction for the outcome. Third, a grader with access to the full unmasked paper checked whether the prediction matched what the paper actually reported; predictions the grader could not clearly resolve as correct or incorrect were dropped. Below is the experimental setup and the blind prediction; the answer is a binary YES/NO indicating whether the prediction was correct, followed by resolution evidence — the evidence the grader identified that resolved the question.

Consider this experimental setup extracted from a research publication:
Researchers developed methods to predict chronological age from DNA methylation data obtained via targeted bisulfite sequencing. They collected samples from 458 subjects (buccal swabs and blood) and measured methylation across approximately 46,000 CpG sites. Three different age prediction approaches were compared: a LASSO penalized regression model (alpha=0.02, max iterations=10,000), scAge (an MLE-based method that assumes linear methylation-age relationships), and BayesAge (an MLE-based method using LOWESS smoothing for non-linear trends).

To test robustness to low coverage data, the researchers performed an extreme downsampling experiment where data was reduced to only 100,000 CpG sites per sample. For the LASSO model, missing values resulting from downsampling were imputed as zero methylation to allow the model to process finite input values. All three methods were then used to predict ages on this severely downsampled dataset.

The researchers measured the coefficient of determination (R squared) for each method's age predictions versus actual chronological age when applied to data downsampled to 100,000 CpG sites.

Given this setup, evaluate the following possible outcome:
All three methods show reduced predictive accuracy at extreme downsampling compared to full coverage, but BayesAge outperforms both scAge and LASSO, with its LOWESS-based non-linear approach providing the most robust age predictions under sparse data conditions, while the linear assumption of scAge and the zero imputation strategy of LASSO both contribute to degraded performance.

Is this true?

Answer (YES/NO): YES